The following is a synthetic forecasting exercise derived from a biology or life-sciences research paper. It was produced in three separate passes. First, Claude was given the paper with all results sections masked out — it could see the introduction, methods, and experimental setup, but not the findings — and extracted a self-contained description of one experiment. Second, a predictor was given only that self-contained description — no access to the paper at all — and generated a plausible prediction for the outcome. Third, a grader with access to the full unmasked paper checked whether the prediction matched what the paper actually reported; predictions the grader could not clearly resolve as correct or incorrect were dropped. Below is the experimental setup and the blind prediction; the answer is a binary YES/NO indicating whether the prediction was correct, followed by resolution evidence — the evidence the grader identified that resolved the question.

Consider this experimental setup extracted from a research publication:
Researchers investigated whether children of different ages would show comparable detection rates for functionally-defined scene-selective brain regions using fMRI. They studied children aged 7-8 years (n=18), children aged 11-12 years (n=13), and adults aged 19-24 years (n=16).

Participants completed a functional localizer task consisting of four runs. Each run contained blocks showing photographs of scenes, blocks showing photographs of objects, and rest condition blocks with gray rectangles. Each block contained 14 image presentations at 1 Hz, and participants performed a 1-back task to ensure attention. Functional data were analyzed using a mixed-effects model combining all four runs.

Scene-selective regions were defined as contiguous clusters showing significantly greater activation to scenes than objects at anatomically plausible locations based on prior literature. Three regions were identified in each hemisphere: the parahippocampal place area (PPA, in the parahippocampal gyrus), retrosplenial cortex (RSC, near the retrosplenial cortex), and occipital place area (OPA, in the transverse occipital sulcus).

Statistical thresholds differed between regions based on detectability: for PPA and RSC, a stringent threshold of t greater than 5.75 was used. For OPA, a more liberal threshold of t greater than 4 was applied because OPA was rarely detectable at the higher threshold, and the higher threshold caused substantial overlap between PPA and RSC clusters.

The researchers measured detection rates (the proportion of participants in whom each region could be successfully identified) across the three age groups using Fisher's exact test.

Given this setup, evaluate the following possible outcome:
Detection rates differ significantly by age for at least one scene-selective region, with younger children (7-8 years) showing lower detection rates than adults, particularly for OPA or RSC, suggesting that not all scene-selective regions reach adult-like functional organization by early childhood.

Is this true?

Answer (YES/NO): NO